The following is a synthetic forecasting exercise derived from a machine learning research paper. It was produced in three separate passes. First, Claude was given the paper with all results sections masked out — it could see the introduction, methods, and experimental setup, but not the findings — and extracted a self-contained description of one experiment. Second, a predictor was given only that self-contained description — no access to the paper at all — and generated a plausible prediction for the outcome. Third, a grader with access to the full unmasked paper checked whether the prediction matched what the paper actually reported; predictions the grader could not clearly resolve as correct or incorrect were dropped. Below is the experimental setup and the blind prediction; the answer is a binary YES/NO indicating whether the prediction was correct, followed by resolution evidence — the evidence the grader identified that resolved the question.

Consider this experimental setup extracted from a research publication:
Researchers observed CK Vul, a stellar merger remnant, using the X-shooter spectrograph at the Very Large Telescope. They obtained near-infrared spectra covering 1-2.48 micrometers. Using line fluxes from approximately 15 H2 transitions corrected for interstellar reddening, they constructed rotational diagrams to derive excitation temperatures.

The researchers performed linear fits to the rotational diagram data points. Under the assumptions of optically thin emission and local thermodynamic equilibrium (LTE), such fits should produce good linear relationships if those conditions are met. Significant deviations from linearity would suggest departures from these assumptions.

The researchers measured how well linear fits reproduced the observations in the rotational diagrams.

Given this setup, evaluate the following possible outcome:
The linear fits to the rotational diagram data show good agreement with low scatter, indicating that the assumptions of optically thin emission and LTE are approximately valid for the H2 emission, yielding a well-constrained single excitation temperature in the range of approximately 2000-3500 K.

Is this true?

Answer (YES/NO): YES